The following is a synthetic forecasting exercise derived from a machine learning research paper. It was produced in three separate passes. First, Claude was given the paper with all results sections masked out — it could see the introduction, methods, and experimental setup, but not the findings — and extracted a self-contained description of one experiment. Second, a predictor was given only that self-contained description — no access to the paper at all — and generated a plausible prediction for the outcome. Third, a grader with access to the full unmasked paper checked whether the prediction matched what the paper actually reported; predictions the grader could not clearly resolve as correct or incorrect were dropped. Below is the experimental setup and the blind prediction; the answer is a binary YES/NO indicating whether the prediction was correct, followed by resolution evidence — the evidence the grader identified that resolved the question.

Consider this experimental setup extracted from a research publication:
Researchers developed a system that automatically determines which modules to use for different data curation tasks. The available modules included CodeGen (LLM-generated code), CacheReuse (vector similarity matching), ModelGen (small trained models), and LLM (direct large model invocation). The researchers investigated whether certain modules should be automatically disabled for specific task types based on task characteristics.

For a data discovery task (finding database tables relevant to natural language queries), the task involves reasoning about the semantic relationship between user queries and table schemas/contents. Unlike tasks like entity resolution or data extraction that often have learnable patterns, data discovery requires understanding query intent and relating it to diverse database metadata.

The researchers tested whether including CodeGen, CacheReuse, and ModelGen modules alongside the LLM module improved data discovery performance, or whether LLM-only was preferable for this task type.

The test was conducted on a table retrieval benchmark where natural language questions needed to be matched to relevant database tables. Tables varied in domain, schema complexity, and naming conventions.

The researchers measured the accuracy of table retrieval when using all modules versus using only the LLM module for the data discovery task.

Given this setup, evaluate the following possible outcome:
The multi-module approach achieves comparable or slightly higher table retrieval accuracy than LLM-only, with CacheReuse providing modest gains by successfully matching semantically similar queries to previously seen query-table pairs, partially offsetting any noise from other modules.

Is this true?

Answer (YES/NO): NO